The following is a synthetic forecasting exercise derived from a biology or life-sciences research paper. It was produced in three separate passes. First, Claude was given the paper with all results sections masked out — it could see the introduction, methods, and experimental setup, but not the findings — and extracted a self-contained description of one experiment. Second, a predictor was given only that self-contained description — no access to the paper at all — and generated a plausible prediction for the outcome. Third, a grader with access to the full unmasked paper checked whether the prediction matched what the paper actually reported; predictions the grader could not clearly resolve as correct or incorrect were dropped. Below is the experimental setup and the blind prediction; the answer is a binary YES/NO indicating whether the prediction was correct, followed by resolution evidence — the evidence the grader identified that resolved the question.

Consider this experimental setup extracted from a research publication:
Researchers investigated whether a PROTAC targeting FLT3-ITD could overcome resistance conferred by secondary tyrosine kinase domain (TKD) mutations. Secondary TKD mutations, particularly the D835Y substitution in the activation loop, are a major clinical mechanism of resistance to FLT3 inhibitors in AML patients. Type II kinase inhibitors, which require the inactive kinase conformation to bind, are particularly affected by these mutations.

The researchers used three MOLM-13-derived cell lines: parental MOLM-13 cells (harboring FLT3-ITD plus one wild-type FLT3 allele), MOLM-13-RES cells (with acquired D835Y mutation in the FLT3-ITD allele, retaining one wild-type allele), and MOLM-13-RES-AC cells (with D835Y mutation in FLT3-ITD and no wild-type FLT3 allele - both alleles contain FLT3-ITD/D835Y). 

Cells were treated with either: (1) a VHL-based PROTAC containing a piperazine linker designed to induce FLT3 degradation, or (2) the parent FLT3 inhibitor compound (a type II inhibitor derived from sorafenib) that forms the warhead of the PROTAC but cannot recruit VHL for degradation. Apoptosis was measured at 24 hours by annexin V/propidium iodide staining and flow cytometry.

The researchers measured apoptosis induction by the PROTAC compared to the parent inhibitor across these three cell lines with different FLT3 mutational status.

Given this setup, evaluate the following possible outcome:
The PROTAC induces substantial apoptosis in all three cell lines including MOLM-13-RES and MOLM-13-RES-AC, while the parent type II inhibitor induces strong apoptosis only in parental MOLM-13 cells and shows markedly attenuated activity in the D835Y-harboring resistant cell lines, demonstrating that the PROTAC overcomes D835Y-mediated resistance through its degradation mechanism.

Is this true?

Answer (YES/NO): YES